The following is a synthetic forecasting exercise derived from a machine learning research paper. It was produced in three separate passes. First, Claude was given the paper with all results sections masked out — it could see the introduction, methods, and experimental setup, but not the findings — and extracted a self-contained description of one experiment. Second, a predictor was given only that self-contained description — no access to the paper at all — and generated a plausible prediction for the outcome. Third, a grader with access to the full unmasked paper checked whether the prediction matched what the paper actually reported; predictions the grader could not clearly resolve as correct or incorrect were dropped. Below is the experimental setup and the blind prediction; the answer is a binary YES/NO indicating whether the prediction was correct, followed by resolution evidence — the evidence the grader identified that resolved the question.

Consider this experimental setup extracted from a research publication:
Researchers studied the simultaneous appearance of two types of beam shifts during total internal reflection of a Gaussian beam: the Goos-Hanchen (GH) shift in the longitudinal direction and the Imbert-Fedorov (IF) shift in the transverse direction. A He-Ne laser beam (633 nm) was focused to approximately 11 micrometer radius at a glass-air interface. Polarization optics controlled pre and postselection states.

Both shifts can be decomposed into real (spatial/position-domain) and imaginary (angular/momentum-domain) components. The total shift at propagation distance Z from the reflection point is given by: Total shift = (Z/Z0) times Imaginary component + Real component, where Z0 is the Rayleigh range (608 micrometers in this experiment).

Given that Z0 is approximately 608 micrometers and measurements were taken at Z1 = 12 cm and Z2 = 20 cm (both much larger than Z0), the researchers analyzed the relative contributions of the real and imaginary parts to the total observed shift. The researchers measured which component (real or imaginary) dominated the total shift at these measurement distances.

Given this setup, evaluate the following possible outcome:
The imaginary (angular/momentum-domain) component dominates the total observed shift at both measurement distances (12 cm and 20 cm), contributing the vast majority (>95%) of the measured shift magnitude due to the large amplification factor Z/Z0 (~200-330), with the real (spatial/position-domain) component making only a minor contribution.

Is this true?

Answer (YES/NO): YES